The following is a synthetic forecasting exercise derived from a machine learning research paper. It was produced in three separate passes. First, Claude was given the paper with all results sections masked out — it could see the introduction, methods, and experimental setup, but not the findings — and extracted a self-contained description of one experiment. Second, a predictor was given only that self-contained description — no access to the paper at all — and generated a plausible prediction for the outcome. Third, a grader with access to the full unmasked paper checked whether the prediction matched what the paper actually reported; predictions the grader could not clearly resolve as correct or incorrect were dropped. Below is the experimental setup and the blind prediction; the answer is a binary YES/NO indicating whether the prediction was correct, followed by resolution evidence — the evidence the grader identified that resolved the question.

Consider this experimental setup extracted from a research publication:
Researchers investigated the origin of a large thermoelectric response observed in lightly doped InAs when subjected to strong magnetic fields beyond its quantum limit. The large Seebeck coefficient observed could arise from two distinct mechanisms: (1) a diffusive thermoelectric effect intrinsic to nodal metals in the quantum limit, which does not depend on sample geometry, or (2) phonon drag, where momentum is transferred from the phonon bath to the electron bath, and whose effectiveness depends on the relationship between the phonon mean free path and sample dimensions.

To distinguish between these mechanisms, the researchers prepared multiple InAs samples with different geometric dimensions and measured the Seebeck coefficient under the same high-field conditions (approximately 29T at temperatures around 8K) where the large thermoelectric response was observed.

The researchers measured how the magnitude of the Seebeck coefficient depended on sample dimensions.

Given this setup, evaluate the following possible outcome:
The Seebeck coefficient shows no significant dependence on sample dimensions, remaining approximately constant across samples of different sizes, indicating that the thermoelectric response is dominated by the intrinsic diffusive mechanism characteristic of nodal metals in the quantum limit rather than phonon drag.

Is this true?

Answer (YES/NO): NO